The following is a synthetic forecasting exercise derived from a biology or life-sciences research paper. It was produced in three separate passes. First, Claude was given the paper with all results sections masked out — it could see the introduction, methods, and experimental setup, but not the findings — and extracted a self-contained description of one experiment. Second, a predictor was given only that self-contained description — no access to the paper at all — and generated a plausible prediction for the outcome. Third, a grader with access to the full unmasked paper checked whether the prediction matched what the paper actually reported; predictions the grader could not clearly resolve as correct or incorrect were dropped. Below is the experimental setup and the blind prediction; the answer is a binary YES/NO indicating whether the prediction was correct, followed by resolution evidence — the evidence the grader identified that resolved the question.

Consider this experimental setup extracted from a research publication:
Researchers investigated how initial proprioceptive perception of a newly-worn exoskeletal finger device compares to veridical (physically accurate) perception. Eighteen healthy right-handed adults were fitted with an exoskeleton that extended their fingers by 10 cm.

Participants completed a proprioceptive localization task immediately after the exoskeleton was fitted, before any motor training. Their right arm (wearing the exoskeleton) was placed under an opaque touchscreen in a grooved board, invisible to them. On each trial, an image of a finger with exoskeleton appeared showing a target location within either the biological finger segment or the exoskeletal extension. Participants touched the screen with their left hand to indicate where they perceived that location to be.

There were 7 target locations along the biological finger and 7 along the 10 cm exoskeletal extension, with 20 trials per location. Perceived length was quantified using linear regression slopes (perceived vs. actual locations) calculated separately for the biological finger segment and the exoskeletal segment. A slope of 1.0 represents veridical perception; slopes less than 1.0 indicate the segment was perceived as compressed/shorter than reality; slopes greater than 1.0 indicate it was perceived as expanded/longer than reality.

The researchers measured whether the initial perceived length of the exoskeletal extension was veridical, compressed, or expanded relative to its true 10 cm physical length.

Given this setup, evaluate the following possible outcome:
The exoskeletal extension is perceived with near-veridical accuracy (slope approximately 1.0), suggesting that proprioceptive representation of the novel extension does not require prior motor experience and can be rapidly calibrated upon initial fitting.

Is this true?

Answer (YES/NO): NO